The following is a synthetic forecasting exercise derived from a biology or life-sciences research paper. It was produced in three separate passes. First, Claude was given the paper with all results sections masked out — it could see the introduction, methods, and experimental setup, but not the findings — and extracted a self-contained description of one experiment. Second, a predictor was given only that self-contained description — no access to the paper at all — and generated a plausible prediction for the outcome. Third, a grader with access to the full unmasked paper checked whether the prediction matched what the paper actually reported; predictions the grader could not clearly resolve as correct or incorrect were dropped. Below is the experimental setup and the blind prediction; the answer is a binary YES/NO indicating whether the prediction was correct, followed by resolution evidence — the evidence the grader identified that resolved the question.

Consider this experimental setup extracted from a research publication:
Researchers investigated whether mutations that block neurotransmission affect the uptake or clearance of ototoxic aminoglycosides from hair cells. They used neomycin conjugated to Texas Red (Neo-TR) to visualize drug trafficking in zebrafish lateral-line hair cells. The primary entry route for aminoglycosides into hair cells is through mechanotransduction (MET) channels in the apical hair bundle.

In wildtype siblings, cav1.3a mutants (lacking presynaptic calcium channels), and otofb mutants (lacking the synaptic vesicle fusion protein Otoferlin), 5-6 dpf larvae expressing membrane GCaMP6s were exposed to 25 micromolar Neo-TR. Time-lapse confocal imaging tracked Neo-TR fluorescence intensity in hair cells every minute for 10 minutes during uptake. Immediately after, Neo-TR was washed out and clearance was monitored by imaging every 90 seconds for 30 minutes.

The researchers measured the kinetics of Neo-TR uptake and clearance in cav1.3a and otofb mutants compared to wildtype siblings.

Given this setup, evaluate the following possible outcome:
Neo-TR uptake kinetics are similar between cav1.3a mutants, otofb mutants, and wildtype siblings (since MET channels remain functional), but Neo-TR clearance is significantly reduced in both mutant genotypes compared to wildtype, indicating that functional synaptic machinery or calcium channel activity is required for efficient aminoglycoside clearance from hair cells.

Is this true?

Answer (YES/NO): NO